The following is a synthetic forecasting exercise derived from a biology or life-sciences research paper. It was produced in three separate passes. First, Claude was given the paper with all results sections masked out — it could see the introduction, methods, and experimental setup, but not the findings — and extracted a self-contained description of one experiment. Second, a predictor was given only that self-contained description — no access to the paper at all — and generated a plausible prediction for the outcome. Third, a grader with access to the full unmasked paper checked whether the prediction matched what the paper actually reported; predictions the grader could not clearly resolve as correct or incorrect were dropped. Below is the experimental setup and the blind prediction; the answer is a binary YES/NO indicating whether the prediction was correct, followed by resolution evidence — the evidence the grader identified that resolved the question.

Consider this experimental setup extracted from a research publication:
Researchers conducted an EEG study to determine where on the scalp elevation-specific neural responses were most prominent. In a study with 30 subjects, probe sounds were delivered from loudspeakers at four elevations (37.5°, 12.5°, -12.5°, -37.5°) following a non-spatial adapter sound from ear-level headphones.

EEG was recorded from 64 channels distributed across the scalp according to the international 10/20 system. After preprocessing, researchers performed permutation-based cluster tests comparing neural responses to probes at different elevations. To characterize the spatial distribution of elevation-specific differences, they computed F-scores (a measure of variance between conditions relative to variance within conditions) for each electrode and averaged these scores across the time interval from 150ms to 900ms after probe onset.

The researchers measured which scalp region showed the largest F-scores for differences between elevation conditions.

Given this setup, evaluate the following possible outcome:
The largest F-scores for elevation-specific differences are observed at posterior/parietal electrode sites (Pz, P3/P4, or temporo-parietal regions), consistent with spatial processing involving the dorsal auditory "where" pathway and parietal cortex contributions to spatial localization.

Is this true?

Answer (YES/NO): NO